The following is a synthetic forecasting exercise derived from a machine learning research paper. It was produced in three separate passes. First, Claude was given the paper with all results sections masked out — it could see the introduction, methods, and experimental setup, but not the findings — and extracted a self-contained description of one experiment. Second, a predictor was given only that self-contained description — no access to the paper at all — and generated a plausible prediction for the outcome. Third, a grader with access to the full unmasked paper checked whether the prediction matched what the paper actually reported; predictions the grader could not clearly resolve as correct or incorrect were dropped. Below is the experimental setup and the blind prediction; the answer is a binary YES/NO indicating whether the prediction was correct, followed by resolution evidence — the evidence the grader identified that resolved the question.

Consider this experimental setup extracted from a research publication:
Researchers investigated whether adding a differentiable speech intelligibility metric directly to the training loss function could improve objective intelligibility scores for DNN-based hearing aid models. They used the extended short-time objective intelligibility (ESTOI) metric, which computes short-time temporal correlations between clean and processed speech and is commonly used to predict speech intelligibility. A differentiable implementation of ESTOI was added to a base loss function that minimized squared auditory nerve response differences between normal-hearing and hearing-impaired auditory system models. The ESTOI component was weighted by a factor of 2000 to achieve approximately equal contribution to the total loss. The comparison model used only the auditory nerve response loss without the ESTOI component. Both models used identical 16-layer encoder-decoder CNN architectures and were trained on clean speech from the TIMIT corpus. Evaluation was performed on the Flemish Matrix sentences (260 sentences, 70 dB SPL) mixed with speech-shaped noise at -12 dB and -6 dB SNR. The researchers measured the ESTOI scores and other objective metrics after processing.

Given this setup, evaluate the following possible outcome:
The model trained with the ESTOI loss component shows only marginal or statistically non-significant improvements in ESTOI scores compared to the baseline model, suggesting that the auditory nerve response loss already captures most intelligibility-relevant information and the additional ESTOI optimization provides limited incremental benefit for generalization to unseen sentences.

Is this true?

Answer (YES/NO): NO